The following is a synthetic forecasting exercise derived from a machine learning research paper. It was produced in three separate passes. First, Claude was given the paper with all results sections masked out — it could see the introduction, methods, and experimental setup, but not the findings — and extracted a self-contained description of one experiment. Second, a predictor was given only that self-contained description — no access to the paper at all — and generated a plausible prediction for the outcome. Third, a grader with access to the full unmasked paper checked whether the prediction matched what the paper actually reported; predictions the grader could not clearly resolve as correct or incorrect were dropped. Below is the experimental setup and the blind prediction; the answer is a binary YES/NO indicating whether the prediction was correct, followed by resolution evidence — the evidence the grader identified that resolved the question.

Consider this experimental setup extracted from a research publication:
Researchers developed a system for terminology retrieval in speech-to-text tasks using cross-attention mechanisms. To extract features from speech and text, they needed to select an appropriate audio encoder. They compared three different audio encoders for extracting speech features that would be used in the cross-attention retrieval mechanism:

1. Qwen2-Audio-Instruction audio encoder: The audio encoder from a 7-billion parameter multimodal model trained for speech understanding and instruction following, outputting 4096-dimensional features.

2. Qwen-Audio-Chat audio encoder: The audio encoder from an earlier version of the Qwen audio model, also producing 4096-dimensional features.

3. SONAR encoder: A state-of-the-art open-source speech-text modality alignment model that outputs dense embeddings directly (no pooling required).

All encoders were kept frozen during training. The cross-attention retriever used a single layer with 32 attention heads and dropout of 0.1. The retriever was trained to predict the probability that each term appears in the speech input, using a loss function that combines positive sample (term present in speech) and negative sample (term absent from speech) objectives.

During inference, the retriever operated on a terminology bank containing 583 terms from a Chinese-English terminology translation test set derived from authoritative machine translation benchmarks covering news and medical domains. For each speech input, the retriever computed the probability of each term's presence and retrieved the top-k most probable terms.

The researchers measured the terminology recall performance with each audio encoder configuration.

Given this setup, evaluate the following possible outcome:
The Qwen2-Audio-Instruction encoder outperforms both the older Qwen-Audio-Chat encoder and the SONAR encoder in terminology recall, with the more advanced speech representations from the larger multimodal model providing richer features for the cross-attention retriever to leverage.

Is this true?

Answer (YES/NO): YES